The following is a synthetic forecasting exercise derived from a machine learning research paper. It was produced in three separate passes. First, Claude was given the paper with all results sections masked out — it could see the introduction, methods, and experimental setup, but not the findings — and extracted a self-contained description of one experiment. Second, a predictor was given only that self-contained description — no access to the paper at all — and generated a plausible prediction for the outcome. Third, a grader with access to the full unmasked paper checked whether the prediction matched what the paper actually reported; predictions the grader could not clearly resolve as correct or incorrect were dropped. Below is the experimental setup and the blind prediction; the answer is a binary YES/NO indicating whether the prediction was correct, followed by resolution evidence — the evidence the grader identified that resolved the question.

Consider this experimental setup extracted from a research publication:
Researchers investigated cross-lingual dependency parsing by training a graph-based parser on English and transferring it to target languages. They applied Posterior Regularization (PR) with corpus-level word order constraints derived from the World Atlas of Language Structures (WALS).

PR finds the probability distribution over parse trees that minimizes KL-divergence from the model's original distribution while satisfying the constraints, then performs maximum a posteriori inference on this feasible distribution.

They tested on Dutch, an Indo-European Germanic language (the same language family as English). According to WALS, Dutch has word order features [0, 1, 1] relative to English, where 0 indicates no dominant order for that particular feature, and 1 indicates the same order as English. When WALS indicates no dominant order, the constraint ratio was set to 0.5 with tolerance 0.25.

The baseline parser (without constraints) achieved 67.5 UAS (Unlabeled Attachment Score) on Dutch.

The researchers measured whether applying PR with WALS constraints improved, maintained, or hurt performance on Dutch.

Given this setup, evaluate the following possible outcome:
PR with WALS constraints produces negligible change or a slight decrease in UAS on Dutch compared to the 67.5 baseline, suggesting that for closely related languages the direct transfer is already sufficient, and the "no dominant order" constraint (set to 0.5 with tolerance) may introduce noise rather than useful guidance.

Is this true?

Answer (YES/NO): NO